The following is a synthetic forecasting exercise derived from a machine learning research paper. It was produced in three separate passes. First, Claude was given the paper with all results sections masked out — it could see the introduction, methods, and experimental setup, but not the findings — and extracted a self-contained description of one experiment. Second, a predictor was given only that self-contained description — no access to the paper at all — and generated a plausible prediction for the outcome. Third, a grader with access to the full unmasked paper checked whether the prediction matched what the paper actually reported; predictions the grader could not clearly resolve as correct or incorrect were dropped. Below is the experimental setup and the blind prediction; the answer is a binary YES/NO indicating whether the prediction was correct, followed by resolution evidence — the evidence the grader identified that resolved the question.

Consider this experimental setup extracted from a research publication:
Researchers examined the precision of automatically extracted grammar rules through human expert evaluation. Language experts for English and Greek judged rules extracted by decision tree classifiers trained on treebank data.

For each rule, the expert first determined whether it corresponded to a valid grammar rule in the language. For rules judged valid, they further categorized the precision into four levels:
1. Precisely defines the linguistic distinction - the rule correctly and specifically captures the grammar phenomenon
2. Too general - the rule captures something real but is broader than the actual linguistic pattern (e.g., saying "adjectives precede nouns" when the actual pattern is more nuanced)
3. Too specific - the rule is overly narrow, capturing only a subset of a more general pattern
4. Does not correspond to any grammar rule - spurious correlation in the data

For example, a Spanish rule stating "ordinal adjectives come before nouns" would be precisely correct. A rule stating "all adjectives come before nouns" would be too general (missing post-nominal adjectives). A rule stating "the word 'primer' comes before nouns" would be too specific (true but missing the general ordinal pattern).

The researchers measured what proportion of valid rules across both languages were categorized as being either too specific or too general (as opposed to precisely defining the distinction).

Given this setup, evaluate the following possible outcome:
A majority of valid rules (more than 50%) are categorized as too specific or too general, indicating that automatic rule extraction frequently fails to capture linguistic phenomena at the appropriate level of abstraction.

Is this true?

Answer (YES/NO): NO